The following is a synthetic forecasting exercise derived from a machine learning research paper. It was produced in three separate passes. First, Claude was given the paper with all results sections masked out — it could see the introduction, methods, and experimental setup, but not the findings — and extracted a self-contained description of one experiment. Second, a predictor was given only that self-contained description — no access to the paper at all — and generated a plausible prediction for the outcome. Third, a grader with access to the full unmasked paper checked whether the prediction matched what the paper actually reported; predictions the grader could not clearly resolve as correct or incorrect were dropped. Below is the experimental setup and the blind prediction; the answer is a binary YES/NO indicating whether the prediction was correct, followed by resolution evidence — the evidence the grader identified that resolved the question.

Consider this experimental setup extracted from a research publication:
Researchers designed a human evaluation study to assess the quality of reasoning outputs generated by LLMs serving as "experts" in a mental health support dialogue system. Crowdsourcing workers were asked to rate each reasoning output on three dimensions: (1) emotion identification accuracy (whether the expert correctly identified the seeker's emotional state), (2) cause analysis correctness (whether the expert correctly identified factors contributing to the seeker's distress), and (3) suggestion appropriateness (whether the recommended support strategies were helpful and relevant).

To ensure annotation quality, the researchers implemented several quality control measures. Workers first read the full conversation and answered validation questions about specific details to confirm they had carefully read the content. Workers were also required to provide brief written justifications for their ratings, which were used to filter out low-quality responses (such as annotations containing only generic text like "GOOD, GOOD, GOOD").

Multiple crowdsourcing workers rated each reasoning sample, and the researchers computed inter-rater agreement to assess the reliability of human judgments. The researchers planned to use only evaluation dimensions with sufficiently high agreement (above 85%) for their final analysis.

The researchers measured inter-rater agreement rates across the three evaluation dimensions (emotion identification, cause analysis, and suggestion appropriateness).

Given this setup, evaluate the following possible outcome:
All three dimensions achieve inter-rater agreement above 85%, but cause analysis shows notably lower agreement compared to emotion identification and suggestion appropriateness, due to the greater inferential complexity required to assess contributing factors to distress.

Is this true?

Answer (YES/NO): NO